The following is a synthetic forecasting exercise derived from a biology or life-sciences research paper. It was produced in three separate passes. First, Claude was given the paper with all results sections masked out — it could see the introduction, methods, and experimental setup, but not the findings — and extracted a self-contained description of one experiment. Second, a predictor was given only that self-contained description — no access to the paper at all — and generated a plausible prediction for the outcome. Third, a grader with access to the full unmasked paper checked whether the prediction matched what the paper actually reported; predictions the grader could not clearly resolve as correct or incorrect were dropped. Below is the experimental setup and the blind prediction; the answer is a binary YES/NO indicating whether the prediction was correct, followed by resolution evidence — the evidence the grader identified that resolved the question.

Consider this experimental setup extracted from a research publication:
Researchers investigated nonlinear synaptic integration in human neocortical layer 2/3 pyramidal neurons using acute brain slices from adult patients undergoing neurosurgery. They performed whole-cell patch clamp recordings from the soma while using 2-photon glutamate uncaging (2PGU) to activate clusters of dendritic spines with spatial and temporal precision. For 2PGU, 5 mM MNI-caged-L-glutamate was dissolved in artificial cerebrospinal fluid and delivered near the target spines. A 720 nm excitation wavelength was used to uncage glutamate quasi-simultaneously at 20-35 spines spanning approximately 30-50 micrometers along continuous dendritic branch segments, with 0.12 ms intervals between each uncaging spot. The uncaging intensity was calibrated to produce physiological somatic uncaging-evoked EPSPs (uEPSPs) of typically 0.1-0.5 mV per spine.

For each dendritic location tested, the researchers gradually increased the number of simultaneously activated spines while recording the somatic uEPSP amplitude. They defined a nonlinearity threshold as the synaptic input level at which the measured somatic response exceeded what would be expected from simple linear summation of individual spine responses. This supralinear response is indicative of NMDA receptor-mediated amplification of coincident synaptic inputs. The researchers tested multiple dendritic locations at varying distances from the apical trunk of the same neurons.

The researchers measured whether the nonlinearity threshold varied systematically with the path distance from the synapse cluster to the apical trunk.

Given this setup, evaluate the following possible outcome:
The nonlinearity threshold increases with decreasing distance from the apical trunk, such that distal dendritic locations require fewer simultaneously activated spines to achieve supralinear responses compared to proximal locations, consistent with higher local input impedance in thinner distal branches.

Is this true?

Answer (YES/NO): YES